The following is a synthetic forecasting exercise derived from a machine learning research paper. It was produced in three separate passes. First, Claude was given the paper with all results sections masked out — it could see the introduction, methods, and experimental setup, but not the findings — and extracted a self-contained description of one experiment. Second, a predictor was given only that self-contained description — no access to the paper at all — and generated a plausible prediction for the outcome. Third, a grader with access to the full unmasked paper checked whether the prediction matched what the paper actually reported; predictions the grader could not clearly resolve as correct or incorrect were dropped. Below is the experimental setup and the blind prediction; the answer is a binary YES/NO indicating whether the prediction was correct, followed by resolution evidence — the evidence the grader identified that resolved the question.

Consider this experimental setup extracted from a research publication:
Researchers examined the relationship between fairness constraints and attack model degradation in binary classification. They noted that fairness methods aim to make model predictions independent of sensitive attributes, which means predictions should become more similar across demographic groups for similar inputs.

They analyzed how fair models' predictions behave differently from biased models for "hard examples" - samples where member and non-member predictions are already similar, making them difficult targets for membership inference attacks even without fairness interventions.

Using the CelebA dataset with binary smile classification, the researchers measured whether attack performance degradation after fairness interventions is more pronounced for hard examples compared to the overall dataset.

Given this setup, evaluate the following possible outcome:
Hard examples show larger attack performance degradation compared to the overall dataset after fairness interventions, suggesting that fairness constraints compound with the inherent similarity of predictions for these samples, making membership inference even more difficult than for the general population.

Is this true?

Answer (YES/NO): NO